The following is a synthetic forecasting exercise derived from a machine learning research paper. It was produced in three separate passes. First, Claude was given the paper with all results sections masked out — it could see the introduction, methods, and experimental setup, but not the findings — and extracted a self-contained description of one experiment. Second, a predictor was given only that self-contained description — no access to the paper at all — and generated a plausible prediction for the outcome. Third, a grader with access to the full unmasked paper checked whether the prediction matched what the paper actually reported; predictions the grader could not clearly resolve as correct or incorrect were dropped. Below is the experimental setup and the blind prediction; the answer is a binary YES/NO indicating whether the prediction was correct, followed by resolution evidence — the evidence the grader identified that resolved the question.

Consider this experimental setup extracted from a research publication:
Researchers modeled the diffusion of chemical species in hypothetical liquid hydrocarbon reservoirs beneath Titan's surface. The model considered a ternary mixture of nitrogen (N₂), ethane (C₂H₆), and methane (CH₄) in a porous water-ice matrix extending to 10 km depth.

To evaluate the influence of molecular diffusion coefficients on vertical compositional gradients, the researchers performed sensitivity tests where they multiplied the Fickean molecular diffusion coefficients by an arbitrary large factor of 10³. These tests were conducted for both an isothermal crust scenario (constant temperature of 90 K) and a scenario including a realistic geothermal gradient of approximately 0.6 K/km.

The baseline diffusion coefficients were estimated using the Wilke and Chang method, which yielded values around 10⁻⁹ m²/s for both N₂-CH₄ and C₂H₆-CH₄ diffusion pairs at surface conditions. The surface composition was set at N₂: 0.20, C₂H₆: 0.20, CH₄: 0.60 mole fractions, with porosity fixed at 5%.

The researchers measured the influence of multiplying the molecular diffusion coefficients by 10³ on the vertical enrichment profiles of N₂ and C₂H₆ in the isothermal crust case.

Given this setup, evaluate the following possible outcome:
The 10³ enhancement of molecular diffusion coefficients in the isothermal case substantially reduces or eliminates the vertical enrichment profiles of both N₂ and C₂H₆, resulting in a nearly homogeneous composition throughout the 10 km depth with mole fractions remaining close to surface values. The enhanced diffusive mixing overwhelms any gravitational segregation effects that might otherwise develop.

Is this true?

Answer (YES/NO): NO